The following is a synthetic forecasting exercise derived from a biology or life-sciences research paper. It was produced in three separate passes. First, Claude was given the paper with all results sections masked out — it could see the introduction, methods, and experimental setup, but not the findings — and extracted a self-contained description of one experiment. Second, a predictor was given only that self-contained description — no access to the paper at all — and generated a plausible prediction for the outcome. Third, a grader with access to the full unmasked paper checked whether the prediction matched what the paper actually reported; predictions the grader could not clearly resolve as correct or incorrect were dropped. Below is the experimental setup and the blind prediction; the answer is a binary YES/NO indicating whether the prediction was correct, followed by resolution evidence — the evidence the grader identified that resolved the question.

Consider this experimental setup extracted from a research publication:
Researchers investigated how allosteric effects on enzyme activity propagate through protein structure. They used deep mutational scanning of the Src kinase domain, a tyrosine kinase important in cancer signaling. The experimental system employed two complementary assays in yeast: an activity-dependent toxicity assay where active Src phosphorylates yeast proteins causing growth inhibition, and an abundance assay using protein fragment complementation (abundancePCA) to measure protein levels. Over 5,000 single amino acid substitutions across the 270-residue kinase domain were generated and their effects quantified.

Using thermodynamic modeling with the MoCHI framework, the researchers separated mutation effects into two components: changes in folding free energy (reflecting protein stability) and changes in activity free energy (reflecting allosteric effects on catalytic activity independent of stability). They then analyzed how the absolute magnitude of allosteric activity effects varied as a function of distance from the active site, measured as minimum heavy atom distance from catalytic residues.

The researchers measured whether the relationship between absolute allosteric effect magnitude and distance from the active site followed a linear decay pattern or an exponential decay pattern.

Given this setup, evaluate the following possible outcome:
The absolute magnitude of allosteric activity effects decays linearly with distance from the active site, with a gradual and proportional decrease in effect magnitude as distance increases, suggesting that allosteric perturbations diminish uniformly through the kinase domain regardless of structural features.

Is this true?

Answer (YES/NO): NO